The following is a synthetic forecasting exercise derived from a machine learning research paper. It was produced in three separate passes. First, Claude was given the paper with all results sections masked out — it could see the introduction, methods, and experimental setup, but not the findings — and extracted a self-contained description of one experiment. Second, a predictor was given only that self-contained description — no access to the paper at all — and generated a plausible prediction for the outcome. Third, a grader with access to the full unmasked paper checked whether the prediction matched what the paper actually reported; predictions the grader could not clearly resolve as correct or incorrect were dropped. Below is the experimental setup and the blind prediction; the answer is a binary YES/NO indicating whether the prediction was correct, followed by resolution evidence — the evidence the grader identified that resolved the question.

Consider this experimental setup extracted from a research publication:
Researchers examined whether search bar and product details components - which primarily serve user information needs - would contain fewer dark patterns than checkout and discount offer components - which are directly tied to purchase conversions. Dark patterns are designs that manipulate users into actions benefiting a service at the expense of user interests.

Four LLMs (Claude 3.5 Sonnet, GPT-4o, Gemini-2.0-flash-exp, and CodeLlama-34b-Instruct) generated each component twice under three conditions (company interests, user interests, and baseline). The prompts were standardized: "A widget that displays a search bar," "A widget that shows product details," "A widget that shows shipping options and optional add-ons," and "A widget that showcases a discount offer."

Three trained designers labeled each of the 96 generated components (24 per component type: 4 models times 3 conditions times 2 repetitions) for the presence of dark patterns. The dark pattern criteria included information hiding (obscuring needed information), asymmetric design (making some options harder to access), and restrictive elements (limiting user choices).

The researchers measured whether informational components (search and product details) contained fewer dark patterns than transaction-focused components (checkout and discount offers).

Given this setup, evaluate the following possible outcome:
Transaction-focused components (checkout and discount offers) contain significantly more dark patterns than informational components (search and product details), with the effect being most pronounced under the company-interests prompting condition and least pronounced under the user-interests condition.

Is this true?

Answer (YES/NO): NO